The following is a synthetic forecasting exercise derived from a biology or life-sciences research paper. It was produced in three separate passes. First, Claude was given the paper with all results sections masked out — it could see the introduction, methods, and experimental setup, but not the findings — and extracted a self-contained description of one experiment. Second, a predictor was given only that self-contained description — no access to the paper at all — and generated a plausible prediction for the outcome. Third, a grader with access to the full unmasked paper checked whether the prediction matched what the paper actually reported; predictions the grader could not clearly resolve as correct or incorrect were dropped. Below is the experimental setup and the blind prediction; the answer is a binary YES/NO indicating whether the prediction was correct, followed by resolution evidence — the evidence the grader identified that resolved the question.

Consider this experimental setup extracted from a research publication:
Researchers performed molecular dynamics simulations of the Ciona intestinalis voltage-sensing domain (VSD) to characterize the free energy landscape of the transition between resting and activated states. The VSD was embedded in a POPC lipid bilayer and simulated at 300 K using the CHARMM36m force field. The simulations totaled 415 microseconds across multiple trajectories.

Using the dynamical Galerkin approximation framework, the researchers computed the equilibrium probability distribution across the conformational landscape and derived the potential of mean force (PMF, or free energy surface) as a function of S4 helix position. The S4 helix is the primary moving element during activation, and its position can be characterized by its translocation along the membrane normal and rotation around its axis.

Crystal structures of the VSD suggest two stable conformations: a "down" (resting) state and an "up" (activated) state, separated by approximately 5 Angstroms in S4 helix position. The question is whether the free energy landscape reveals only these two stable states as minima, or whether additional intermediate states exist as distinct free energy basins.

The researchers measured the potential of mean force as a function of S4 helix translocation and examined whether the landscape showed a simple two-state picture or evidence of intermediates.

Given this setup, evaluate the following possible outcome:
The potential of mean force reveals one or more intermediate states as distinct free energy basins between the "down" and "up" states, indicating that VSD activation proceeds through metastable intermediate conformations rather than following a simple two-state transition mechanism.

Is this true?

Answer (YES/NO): YES